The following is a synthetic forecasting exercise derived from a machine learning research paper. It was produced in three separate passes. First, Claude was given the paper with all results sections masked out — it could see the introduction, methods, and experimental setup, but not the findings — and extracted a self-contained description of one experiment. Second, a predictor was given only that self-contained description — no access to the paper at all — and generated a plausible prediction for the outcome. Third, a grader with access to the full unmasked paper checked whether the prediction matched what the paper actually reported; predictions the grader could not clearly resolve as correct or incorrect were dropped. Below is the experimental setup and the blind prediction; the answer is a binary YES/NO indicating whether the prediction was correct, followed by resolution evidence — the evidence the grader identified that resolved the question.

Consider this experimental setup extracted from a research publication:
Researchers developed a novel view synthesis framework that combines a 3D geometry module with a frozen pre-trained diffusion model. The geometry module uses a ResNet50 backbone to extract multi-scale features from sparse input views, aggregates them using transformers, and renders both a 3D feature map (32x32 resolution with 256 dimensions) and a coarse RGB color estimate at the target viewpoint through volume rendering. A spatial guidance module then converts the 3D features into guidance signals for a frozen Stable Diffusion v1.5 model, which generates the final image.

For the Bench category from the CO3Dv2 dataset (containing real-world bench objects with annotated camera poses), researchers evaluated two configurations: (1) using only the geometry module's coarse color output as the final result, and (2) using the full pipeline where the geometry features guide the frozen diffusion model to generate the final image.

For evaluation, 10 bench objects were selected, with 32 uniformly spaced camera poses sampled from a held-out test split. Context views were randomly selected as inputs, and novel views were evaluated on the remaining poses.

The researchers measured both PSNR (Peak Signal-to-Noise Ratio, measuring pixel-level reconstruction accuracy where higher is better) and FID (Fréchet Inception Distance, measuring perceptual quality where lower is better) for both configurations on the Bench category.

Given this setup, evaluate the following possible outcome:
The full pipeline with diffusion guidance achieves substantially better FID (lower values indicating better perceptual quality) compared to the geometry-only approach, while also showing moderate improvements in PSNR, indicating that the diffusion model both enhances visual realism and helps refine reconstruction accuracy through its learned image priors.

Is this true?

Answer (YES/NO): NO